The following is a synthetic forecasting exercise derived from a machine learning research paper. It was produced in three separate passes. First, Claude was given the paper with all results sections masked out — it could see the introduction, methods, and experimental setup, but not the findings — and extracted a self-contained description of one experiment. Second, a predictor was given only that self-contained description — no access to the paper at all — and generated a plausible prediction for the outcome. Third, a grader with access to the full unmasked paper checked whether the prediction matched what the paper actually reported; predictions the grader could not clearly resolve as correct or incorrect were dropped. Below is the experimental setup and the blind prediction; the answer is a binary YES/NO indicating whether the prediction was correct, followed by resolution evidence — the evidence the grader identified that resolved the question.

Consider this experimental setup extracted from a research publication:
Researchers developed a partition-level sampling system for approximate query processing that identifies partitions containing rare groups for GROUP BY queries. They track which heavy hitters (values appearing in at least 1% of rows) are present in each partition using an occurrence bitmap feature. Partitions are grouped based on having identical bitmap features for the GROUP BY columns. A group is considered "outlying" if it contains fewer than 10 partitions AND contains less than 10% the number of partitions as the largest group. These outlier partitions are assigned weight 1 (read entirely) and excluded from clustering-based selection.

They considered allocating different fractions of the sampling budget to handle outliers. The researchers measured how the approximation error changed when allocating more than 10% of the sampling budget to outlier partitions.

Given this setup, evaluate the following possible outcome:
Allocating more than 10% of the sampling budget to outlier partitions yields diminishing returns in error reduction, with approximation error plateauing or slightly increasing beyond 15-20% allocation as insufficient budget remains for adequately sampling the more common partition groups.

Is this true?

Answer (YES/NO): NO